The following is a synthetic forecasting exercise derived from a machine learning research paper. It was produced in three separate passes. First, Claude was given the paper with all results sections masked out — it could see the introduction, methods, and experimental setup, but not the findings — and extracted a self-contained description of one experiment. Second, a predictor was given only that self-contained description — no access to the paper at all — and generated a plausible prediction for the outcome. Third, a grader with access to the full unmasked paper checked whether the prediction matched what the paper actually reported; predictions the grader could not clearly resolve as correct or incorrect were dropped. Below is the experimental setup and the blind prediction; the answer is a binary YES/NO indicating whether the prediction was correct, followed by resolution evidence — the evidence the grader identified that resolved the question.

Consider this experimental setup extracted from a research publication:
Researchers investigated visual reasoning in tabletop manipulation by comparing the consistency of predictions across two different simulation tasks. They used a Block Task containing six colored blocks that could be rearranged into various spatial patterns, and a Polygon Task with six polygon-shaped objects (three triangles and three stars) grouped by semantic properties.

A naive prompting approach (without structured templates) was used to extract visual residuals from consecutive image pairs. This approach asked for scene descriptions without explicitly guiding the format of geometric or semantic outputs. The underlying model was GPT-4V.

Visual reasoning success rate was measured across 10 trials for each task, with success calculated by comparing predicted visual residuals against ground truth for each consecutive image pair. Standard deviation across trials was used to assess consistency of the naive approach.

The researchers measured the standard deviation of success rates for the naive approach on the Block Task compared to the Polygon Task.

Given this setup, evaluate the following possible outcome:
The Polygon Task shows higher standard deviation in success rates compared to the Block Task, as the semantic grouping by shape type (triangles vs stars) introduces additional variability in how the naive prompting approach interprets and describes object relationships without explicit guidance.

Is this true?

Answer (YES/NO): YES